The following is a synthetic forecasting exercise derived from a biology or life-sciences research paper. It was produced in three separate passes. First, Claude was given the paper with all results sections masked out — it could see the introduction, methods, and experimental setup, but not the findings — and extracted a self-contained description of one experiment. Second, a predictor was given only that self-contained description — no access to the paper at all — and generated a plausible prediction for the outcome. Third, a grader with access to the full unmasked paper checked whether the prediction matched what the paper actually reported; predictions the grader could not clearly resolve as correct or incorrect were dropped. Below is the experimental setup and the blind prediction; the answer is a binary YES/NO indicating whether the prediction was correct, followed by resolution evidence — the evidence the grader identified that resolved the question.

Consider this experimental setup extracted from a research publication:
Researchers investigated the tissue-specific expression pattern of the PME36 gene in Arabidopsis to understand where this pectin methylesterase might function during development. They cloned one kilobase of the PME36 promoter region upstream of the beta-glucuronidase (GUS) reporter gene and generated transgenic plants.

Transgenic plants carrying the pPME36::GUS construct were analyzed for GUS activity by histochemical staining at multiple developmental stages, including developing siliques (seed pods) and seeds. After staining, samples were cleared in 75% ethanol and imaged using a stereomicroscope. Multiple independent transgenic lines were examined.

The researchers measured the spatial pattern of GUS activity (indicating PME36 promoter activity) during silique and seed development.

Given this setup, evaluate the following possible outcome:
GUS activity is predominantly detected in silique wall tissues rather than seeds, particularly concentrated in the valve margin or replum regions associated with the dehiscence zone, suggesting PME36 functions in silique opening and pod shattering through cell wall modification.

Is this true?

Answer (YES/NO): NO